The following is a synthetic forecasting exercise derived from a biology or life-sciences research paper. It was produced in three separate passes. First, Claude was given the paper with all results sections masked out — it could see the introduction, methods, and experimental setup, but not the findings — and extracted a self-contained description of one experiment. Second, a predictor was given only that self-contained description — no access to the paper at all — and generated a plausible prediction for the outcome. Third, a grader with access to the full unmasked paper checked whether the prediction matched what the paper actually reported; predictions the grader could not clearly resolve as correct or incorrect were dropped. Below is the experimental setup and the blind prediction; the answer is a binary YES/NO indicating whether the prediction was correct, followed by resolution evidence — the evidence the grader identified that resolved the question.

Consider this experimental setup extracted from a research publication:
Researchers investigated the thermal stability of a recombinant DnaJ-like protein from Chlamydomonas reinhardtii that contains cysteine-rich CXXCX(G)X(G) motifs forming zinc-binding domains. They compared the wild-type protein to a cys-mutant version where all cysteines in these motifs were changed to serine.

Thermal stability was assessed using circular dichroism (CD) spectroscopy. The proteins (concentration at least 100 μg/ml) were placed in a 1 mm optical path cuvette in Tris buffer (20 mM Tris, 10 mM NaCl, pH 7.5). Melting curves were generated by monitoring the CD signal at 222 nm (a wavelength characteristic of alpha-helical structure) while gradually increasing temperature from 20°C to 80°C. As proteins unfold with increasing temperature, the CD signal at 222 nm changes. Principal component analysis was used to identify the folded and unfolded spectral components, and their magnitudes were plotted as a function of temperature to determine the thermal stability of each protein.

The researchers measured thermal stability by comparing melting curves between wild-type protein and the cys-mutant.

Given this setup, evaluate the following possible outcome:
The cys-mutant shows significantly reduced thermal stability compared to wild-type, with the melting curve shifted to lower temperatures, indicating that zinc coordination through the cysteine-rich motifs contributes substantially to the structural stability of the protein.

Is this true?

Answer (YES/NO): NO